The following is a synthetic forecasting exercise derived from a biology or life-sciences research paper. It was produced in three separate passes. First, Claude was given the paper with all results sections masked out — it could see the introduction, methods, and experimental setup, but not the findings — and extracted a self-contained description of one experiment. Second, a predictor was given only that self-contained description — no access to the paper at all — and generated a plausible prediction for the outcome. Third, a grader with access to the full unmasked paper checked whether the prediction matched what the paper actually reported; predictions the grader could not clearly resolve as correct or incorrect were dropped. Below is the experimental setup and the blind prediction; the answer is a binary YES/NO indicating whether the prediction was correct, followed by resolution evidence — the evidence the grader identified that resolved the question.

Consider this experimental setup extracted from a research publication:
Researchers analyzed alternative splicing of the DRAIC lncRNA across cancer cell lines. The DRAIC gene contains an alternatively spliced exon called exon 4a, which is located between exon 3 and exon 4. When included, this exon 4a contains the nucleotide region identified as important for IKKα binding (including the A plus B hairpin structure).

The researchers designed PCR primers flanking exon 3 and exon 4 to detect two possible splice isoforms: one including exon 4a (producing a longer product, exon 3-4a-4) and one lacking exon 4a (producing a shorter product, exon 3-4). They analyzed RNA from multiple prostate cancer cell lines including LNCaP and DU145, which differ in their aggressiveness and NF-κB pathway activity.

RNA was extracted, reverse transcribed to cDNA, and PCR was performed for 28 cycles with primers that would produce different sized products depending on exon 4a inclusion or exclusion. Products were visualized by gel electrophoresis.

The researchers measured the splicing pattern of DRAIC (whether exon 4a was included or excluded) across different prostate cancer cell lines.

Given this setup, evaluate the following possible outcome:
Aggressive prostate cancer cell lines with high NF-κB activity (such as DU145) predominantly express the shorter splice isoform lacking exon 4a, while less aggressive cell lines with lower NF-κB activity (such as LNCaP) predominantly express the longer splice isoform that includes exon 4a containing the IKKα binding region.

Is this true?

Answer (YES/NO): YES